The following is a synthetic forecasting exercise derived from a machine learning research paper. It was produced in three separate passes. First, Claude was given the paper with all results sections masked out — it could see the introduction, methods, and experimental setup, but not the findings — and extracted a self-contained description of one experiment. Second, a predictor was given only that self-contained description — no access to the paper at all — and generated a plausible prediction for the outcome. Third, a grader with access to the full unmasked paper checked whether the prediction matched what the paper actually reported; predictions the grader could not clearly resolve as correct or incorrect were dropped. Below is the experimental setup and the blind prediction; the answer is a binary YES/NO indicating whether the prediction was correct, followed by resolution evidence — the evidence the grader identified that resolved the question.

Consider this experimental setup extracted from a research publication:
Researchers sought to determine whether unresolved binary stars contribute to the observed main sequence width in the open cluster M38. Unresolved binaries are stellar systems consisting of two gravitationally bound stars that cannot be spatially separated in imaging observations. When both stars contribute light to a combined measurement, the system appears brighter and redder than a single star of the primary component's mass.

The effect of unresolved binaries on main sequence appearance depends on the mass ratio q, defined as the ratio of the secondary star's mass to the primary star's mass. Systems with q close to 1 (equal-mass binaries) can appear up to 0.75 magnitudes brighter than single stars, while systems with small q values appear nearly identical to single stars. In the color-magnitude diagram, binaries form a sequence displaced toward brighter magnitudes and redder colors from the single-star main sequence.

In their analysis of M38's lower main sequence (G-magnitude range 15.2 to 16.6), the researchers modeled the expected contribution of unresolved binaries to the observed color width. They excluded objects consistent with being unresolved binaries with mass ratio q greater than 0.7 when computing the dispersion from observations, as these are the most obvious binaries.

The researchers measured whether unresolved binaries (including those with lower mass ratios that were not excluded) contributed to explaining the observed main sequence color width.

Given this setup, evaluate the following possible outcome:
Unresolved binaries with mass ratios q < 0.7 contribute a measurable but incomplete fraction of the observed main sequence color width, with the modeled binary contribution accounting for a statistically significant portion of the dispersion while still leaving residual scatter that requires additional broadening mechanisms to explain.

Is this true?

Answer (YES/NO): NO